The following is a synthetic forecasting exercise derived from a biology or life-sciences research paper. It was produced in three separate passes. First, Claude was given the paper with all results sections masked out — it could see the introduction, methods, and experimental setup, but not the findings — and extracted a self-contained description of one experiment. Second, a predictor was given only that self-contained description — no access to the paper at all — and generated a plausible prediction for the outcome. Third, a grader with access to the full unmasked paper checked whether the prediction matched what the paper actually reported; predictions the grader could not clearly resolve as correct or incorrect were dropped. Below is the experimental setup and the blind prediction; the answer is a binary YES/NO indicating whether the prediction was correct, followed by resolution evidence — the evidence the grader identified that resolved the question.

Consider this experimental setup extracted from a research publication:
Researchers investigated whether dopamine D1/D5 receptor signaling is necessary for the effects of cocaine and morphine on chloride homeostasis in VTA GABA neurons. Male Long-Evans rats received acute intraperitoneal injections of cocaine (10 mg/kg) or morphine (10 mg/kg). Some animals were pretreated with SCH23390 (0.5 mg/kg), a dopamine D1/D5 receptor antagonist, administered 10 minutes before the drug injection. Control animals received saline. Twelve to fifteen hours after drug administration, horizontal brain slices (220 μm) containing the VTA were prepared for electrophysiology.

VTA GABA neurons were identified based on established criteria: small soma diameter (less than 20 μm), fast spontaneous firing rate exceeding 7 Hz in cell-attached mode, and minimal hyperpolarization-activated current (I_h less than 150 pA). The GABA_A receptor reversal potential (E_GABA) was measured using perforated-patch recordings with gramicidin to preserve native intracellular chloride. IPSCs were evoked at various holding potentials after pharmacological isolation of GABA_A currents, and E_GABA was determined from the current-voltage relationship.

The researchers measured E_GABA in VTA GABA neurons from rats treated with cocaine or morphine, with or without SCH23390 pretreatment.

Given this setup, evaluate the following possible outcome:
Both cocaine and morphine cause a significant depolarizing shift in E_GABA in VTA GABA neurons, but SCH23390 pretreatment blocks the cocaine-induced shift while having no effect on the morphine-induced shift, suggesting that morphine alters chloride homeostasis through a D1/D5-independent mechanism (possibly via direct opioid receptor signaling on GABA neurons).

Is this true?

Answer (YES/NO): NO